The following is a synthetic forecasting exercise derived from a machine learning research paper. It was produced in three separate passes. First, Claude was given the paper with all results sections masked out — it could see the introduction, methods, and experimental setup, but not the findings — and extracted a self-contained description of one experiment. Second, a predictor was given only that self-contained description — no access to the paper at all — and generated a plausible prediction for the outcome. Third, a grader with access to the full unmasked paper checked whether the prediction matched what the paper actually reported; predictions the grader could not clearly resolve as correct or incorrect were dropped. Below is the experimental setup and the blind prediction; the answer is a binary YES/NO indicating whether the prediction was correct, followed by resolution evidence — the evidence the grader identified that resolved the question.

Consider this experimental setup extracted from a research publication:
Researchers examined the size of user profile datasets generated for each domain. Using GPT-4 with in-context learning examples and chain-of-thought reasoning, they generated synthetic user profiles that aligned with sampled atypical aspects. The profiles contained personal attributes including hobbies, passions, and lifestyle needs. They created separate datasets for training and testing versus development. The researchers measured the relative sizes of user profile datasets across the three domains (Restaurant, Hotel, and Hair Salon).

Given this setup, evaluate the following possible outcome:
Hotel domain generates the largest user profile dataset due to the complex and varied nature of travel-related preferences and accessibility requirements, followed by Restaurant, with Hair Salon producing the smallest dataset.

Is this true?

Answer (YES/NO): NO